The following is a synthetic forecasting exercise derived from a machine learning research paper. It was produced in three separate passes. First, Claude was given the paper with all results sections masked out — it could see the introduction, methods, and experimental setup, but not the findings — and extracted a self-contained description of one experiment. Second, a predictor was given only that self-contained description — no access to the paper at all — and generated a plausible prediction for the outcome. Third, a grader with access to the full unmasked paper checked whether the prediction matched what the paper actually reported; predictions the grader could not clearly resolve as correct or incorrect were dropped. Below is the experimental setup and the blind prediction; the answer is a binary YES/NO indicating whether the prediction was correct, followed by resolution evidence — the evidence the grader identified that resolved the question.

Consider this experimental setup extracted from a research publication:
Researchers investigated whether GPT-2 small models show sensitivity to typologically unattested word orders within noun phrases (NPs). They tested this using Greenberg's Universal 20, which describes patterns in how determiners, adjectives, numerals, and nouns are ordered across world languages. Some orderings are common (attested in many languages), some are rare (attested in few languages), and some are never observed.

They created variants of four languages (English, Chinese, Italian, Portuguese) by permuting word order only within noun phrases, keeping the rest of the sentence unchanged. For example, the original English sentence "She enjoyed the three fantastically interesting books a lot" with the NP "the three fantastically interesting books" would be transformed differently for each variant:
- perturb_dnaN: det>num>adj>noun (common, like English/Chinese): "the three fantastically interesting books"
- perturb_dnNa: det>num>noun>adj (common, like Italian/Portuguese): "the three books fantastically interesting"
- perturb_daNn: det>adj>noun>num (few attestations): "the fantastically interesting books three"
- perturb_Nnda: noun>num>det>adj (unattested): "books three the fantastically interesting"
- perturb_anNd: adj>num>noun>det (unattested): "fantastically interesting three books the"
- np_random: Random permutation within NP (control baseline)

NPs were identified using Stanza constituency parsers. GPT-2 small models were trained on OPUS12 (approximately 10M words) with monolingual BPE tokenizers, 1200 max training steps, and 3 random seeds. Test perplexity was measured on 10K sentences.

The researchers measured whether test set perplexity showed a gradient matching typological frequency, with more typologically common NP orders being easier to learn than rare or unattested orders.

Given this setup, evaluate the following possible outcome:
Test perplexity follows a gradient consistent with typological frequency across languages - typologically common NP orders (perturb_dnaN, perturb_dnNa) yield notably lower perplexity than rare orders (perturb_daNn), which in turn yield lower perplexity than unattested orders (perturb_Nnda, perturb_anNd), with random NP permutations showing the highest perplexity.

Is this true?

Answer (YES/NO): NO